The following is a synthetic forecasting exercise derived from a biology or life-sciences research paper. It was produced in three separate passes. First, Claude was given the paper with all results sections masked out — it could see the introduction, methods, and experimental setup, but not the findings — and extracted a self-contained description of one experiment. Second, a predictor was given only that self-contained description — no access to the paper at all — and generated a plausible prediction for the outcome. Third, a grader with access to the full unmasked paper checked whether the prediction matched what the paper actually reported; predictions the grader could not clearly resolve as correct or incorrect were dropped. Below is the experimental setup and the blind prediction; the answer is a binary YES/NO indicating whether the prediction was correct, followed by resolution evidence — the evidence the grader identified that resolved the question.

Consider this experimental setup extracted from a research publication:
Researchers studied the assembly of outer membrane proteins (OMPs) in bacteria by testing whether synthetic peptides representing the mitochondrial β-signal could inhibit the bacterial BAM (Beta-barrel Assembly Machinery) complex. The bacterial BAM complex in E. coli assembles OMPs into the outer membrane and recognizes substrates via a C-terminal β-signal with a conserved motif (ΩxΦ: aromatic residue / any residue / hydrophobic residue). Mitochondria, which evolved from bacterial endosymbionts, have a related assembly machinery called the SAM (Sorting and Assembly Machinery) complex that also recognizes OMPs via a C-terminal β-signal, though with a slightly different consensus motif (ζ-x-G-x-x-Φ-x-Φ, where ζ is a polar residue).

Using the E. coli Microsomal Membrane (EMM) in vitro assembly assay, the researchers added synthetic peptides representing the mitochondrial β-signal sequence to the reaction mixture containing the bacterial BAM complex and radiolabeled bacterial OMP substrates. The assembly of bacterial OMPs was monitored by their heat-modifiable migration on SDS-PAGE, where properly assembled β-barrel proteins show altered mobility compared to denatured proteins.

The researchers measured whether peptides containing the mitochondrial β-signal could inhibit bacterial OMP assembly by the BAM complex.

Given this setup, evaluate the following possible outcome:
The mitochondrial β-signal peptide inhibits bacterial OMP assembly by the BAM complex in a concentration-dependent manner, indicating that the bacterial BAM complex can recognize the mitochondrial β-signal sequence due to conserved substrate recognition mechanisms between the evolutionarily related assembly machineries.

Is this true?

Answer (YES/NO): NO